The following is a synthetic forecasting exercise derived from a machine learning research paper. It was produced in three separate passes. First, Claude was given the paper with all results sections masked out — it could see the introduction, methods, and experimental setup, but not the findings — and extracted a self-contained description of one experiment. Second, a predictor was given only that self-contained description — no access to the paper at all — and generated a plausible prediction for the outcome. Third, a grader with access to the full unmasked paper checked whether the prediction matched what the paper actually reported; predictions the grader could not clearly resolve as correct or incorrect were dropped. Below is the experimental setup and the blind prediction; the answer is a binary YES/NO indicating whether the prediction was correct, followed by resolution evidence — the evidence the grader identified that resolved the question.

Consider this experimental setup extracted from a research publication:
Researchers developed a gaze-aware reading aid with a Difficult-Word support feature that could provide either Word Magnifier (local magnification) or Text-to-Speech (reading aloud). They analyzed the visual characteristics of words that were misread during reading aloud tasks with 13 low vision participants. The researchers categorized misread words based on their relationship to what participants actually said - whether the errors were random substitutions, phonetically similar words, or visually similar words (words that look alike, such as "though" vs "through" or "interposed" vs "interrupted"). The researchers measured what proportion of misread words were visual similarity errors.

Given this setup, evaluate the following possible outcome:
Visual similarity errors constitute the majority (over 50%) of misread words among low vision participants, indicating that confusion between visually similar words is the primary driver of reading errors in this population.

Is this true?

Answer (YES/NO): YES